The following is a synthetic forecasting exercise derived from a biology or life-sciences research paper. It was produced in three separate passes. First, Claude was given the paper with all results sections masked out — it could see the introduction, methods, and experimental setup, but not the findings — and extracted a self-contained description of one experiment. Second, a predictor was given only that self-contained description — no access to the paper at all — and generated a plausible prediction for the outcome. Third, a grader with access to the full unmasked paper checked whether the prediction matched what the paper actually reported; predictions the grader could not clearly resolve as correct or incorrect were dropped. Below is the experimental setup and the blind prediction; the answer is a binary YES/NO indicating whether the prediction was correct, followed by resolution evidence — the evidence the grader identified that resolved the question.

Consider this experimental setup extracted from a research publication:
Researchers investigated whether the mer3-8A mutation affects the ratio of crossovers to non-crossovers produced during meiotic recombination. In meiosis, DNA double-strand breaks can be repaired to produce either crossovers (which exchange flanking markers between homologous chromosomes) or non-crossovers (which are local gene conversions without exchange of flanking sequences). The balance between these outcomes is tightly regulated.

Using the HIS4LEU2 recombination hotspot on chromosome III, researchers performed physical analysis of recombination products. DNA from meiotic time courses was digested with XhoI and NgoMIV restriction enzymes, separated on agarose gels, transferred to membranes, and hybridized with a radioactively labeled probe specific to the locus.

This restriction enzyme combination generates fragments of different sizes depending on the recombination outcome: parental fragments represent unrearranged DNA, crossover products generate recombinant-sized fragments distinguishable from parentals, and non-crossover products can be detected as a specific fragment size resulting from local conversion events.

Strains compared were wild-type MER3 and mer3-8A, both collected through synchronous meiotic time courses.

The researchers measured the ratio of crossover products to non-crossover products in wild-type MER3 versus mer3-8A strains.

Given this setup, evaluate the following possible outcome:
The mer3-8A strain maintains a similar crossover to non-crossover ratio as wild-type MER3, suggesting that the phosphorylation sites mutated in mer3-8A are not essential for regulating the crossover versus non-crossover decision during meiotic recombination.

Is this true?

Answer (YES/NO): NO